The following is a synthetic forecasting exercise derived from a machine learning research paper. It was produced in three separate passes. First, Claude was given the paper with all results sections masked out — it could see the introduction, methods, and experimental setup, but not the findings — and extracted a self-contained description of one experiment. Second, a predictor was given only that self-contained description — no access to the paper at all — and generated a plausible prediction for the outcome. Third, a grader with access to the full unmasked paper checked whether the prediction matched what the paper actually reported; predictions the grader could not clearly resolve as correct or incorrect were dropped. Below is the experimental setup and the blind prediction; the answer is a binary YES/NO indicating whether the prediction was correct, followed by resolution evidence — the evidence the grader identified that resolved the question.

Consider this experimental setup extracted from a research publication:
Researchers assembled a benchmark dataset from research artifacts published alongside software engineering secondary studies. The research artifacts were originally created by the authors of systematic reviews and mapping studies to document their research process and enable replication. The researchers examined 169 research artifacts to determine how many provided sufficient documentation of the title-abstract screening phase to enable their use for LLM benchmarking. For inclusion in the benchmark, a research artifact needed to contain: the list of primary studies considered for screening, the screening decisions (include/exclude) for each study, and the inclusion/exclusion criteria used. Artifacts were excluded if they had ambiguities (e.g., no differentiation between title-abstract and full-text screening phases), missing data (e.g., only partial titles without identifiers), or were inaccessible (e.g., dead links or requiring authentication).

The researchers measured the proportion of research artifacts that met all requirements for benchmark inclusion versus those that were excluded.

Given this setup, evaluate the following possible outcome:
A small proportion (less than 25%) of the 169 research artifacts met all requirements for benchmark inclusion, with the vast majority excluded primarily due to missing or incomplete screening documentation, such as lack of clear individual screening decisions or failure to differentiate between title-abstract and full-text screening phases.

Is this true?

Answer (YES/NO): NO